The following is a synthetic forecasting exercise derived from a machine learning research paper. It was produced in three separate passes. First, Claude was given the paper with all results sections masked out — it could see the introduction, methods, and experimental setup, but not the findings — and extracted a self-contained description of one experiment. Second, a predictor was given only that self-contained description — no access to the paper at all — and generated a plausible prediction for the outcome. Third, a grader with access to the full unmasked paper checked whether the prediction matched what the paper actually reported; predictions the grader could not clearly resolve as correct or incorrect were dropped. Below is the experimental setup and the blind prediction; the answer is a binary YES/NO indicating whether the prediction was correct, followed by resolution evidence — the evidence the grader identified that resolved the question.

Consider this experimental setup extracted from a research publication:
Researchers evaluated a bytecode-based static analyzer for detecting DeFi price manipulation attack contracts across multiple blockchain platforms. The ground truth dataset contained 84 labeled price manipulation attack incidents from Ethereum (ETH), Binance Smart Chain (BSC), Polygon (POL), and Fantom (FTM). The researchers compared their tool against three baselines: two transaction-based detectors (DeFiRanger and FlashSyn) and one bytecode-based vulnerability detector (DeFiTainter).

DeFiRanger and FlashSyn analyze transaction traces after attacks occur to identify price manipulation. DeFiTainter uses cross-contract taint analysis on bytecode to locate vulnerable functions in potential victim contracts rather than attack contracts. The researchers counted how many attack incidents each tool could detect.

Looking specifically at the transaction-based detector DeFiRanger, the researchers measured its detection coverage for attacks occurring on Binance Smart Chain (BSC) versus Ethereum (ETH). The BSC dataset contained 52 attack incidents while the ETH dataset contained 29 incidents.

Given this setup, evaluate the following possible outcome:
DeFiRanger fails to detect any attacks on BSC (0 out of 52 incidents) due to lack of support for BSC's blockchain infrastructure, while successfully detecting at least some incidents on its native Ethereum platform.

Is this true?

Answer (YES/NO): NO